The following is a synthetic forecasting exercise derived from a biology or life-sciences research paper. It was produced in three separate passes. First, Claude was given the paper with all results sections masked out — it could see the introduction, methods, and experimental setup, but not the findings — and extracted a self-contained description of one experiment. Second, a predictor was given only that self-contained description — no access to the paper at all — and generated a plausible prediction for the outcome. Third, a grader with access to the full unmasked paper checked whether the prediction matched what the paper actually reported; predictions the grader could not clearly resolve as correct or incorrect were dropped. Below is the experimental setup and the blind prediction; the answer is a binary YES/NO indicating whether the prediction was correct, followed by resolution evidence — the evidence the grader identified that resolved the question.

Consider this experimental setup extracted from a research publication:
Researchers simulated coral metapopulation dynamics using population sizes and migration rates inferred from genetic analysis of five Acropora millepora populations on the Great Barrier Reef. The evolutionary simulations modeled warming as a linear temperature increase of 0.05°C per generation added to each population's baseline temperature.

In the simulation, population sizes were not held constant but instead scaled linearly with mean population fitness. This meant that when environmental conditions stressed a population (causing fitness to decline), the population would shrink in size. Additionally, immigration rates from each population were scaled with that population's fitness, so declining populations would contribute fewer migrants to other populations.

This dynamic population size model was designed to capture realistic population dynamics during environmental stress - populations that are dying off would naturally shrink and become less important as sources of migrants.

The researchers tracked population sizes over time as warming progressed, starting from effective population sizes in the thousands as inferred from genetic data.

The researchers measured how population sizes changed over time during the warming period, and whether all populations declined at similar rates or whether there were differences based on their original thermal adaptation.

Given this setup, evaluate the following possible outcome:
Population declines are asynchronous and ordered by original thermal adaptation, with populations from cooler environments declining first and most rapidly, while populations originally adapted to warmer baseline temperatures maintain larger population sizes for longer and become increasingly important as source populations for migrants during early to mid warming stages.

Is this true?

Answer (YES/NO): NO